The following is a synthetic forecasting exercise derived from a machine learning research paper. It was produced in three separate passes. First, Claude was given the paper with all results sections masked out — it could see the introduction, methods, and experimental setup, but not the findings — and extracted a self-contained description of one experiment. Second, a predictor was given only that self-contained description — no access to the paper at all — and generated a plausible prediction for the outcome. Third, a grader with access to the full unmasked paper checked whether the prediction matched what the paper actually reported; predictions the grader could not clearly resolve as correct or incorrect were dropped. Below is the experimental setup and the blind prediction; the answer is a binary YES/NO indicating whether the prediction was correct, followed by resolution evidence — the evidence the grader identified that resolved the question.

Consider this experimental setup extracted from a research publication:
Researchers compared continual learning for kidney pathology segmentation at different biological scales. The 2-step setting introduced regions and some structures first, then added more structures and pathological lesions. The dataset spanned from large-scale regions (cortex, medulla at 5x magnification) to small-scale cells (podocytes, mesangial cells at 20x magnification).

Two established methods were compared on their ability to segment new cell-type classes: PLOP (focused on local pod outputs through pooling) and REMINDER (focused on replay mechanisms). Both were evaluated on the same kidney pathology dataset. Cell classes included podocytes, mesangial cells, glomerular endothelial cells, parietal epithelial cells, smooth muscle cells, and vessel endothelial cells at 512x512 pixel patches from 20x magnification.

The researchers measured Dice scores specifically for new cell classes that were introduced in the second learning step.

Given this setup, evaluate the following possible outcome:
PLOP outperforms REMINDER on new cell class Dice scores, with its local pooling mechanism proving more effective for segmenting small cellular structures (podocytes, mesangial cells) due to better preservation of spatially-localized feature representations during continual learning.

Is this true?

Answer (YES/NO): NO